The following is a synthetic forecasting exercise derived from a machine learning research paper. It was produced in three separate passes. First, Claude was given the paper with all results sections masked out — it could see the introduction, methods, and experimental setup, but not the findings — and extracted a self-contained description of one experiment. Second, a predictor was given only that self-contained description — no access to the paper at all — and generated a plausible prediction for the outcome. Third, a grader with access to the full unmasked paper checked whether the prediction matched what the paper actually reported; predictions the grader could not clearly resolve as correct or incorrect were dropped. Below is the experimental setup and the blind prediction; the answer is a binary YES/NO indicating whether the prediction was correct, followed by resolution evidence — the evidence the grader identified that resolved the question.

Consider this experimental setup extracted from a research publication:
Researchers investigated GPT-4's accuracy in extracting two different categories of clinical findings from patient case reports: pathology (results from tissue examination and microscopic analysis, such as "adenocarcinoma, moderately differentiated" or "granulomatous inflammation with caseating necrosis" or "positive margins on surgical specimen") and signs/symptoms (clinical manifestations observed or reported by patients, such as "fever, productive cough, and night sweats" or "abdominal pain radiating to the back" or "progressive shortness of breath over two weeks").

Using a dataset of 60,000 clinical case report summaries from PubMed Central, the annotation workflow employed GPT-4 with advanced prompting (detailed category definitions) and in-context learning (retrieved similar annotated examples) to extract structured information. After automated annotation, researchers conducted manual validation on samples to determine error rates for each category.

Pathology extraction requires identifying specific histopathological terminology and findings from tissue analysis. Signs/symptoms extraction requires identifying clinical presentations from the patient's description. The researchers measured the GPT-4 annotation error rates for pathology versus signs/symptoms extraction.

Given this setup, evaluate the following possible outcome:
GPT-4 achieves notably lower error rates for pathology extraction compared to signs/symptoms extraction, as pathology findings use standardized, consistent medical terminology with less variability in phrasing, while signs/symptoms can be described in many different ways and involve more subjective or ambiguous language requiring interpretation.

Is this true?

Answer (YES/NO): NO